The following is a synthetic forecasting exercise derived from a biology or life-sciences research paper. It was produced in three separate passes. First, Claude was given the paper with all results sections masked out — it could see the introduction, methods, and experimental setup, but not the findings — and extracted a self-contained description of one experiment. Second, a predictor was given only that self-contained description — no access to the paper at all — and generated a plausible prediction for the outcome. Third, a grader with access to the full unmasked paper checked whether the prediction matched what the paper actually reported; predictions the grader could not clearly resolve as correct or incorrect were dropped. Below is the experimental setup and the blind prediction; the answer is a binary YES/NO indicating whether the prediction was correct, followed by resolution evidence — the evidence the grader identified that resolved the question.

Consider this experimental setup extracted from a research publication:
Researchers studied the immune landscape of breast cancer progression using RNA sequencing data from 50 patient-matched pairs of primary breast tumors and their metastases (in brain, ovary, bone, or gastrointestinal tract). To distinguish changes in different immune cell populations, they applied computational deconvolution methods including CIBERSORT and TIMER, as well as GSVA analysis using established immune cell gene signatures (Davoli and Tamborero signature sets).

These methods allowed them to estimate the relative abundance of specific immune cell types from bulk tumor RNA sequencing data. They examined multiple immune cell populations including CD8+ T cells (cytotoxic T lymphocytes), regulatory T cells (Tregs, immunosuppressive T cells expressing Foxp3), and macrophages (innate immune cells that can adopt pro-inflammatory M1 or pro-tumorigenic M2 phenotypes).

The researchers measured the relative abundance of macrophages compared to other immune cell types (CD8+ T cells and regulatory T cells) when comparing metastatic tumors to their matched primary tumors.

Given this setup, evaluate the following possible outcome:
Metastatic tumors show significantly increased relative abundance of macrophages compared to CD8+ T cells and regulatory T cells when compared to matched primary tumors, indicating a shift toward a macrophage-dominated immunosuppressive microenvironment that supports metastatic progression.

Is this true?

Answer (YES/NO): YES